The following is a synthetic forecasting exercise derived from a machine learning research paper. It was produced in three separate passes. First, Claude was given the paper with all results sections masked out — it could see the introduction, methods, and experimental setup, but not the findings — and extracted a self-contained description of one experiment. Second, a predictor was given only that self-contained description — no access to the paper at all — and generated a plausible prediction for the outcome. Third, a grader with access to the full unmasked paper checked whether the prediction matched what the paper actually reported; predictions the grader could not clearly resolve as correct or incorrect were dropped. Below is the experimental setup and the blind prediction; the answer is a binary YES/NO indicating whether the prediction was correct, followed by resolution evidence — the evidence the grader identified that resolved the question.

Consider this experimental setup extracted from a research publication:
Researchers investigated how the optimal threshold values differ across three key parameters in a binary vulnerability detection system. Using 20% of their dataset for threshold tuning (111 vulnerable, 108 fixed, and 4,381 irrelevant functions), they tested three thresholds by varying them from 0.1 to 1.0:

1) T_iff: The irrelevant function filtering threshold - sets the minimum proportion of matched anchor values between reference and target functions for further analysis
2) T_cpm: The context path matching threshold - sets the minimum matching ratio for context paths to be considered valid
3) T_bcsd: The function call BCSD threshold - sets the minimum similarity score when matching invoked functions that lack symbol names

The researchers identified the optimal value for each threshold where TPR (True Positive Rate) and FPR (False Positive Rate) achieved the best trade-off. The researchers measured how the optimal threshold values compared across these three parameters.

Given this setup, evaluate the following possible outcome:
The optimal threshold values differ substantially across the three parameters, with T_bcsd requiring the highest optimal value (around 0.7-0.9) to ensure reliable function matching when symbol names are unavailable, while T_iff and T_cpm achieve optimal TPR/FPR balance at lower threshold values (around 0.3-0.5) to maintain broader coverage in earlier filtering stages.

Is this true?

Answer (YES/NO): YES